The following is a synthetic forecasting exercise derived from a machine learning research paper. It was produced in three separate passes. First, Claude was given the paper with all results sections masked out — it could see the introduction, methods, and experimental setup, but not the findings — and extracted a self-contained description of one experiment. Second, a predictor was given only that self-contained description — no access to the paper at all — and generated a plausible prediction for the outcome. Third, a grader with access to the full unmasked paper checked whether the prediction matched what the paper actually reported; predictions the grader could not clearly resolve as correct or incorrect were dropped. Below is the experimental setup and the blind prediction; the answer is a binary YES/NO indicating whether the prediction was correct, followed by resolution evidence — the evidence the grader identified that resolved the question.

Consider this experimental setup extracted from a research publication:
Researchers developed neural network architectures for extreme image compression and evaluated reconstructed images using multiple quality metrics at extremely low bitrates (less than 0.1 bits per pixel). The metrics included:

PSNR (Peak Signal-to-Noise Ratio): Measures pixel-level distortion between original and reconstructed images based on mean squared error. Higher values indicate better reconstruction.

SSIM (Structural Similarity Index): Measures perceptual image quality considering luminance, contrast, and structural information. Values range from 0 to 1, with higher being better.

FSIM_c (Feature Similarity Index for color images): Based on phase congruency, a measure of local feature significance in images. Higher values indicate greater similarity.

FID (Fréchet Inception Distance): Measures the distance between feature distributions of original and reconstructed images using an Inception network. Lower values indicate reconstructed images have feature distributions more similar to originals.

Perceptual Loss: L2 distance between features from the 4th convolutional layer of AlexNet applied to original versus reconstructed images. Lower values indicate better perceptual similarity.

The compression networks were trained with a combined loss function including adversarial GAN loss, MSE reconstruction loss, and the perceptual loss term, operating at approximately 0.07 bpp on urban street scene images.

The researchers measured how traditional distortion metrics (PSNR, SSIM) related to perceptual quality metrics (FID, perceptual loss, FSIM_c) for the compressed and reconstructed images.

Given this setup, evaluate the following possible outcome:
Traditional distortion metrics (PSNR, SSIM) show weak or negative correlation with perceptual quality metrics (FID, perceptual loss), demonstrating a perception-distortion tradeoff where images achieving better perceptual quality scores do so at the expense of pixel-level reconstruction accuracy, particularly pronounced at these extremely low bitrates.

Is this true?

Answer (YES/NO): YES